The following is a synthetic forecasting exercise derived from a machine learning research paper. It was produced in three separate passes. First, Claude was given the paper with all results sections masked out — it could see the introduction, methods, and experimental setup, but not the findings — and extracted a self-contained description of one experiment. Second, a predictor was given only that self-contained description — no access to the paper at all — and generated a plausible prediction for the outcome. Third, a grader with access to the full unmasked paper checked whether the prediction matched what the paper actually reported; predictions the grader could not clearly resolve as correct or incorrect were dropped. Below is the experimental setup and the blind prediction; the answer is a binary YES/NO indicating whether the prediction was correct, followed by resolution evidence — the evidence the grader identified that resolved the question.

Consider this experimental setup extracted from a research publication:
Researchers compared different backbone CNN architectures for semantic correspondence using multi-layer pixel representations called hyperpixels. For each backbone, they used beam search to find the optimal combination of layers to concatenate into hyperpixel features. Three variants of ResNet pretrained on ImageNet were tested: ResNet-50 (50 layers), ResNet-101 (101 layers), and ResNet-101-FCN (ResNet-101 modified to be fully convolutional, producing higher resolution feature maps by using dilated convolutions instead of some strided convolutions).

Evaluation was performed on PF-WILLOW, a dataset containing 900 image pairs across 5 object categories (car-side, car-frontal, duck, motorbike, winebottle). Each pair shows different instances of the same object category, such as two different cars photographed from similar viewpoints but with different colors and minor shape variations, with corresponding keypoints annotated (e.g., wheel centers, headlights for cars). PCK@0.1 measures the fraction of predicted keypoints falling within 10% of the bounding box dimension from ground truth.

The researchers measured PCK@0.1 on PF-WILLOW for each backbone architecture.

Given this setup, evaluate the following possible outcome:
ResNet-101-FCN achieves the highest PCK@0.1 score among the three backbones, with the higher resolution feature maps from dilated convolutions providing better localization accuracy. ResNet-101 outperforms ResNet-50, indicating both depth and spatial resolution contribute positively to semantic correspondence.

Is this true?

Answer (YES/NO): YES